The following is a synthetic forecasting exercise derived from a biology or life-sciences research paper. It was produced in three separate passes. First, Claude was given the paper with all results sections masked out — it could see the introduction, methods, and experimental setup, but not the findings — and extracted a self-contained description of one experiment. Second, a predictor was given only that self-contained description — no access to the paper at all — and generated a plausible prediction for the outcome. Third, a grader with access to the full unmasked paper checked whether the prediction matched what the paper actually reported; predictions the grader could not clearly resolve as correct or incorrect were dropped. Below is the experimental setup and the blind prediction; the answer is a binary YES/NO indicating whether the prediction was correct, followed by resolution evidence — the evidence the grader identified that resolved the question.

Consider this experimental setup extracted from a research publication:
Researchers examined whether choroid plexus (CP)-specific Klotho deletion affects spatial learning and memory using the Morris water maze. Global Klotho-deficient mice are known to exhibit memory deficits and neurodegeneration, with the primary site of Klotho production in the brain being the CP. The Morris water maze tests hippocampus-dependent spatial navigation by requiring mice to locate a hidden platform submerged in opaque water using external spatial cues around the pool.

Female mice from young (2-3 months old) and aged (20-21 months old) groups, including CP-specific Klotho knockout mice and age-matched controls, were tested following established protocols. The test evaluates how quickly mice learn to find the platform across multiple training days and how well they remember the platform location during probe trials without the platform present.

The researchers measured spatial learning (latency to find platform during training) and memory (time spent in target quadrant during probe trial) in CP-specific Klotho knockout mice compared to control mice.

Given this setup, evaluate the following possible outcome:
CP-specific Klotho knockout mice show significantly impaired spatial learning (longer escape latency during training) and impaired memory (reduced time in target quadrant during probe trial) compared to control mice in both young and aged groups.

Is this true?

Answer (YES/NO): NO